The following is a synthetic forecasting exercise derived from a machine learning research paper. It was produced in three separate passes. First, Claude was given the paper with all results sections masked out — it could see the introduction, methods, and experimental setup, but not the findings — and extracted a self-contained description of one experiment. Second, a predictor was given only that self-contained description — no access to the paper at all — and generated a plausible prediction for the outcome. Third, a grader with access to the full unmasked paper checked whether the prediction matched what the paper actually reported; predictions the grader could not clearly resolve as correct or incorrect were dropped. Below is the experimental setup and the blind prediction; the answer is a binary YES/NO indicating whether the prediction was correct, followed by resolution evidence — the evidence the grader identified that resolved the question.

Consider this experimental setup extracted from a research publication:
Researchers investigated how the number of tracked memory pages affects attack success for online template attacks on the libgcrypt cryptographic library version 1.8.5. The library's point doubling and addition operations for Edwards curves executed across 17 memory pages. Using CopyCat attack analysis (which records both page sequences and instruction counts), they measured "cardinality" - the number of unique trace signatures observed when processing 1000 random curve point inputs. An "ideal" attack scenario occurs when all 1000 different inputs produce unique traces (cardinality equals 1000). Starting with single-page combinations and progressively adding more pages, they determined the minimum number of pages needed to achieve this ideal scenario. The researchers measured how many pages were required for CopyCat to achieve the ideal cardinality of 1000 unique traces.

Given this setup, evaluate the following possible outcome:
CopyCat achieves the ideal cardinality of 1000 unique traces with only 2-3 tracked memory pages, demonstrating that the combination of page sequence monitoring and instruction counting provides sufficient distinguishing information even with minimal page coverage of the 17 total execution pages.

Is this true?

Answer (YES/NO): YES